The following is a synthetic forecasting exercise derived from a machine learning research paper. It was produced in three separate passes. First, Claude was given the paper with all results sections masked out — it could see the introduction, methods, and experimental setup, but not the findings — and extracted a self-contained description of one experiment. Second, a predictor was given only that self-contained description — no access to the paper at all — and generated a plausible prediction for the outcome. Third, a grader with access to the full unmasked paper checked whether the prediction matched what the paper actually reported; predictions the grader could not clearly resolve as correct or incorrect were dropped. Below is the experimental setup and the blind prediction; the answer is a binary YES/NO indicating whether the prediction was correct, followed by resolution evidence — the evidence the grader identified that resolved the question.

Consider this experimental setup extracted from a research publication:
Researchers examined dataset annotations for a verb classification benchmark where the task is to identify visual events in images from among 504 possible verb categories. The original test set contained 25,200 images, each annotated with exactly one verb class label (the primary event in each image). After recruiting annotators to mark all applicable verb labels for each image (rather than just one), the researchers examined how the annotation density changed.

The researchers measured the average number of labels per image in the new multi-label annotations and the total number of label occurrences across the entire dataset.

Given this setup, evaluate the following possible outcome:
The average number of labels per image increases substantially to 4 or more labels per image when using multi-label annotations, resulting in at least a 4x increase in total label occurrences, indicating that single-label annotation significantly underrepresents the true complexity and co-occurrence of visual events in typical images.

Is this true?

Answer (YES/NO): YES